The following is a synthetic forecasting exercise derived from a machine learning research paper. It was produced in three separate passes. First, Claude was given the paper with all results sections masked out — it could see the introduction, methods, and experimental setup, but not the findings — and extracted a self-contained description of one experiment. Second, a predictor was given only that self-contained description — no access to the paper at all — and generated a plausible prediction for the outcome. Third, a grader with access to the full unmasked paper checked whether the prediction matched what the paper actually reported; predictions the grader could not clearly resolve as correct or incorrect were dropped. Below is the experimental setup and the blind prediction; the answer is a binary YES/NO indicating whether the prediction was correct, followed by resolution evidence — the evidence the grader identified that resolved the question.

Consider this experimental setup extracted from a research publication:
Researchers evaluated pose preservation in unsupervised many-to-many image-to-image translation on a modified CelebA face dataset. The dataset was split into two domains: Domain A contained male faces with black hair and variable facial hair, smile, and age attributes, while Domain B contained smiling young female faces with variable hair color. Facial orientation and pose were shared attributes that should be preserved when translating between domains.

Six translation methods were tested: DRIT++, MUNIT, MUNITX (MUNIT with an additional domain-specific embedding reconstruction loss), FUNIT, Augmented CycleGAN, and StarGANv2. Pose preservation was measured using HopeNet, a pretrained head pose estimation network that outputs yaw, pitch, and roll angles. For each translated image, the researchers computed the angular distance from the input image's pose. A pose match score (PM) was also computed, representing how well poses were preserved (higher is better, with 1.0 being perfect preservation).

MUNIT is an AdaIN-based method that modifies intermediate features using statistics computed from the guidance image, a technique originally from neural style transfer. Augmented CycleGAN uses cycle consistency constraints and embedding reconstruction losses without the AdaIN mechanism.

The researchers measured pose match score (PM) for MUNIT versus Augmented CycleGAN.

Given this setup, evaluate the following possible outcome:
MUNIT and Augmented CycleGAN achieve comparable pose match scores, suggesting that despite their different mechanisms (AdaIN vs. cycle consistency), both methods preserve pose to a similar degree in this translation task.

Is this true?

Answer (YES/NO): NO